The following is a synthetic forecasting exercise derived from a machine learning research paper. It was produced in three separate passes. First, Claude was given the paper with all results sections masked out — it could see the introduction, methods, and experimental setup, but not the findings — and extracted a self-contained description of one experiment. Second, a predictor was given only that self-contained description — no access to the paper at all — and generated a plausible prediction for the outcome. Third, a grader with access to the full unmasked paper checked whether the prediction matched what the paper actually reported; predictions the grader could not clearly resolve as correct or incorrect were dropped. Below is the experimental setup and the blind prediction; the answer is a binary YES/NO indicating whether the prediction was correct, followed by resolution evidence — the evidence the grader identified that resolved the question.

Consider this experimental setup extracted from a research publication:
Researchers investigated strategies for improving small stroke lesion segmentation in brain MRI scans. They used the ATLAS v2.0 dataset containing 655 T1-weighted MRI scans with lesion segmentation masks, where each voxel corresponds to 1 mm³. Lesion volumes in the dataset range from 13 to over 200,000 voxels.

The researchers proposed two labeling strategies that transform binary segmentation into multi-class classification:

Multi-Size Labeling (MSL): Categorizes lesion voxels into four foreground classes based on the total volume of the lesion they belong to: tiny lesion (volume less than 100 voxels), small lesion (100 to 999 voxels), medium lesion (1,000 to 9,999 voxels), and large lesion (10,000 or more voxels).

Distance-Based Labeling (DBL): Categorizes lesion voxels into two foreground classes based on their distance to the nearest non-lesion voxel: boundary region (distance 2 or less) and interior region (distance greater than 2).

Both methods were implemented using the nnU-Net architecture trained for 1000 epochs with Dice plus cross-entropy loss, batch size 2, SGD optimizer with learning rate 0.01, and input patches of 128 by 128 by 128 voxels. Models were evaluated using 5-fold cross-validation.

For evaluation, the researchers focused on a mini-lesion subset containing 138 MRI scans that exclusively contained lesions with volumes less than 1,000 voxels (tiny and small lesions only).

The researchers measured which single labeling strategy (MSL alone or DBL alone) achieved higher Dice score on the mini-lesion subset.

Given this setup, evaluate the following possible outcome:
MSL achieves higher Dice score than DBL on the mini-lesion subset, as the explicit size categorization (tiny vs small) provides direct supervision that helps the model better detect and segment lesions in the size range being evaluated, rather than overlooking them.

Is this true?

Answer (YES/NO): YES